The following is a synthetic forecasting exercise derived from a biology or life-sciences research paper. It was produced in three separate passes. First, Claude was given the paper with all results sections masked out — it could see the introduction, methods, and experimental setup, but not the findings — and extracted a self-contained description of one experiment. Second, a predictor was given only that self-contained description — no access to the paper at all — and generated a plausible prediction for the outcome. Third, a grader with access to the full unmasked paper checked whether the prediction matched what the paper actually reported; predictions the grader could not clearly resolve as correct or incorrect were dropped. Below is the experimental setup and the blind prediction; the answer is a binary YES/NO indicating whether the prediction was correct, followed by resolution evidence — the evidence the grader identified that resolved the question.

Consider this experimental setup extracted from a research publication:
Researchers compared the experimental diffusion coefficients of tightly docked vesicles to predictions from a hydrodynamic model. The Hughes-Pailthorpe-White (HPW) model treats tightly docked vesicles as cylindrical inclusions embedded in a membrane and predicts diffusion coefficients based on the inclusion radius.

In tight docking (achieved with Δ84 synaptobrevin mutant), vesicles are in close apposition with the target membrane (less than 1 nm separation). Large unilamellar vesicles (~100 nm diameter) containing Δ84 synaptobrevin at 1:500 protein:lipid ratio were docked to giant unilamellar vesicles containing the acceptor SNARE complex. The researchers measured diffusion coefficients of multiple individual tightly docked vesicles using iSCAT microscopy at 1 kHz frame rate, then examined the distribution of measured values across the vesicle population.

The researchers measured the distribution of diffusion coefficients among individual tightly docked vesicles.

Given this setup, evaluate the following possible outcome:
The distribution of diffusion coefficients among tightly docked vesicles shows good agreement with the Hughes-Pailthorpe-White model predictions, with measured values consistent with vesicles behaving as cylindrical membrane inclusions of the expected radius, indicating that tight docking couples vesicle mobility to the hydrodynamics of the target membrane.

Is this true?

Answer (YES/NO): YES